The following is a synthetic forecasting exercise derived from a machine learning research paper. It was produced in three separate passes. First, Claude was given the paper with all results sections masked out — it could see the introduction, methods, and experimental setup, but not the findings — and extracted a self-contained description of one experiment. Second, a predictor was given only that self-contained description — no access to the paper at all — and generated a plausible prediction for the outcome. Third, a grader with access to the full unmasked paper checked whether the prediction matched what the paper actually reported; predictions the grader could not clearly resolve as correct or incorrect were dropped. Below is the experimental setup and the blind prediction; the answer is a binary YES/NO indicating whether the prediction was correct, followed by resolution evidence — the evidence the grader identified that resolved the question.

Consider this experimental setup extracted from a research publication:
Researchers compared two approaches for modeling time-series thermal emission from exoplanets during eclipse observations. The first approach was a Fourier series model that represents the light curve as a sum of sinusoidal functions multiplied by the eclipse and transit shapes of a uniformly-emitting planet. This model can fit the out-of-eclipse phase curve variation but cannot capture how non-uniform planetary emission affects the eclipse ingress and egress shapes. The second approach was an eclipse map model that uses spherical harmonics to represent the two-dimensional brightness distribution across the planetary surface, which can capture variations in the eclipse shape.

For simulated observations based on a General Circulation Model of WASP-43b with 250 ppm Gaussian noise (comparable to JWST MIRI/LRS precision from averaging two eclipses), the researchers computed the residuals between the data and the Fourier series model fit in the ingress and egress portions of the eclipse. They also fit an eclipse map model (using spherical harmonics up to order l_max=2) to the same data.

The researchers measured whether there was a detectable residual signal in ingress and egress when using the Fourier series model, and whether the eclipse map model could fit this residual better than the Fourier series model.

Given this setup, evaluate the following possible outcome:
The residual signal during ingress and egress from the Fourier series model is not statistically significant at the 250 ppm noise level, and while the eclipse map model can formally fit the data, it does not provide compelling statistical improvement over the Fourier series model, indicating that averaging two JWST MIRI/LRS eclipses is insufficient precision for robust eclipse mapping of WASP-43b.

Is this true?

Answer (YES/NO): NO